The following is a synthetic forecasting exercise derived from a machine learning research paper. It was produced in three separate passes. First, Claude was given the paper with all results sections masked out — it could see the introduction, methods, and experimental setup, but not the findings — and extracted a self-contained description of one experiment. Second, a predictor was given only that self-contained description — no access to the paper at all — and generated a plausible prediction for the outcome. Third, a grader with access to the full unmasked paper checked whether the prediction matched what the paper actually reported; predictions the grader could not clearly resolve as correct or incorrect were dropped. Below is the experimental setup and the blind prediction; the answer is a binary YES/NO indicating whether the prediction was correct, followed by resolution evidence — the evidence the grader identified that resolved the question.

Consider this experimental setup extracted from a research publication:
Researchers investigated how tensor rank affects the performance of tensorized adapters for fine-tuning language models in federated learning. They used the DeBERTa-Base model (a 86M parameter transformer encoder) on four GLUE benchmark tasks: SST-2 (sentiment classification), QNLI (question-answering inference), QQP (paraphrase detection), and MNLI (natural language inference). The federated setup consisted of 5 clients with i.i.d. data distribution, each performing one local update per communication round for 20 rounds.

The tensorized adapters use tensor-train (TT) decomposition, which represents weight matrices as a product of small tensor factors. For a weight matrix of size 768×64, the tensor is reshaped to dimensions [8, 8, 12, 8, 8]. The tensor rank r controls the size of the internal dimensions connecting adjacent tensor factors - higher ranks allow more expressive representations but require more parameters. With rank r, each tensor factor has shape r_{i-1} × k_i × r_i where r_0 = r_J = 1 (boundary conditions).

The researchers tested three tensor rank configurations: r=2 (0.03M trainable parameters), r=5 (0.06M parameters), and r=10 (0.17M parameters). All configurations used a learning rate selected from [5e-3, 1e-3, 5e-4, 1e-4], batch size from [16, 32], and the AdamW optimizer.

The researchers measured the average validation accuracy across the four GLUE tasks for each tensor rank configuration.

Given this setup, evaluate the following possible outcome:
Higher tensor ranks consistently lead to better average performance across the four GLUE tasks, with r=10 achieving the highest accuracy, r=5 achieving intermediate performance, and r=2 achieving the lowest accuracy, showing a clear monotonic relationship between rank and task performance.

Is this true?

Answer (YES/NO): YES